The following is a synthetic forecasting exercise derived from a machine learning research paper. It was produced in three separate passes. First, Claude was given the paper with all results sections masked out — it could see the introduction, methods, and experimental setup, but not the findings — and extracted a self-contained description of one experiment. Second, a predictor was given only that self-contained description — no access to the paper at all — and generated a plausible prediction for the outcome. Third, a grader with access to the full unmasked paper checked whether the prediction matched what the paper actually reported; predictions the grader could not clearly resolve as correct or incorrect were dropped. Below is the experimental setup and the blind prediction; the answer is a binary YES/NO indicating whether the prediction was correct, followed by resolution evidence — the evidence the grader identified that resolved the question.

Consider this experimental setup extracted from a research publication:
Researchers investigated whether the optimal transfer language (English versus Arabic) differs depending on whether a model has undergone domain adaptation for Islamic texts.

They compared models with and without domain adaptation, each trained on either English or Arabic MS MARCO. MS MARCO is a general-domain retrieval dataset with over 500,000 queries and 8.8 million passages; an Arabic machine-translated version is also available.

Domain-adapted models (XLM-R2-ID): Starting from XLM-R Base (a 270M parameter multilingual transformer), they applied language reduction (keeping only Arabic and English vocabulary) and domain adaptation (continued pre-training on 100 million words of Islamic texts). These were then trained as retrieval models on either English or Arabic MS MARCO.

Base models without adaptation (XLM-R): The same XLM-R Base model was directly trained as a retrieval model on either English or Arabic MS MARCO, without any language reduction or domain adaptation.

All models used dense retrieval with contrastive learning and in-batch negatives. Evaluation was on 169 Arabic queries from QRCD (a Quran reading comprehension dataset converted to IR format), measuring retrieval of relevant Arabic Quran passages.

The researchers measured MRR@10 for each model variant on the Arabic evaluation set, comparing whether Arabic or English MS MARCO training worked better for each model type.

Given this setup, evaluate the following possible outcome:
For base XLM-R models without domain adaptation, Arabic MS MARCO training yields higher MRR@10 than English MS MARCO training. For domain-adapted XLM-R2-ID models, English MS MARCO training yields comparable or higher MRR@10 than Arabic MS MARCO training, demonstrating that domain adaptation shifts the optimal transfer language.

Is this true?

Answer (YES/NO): NO